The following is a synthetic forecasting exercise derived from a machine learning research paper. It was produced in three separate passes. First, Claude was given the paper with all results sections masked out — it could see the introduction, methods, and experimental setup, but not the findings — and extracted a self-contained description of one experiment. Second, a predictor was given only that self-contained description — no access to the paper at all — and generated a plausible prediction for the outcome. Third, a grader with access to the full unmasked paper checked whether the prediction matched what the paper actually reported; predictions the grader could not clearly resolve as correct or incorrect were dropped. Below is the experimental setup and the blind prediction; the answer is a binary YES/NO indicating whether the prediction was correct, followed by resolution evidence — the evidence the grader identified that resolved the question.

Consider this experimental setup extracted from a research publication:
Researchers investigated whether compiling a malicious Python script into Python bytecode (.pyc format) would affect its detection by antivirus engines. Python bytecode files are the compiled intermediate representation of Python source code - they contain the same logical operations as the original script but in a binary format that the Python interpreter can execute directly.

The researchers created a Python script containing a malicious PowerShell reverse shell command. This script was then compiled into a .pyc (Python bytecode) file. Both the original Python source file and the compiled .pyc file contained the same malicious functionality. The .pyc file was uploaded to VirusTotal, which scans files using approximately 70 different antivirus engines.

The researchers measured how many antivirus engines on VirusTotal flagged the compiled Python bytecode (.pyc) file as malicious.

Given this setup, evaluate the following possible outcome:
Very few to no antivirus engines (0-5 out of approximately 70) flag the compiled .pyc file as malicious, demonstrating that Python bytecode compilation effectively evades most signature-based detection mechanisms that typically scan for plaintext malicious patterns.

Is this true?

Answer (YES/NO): YES